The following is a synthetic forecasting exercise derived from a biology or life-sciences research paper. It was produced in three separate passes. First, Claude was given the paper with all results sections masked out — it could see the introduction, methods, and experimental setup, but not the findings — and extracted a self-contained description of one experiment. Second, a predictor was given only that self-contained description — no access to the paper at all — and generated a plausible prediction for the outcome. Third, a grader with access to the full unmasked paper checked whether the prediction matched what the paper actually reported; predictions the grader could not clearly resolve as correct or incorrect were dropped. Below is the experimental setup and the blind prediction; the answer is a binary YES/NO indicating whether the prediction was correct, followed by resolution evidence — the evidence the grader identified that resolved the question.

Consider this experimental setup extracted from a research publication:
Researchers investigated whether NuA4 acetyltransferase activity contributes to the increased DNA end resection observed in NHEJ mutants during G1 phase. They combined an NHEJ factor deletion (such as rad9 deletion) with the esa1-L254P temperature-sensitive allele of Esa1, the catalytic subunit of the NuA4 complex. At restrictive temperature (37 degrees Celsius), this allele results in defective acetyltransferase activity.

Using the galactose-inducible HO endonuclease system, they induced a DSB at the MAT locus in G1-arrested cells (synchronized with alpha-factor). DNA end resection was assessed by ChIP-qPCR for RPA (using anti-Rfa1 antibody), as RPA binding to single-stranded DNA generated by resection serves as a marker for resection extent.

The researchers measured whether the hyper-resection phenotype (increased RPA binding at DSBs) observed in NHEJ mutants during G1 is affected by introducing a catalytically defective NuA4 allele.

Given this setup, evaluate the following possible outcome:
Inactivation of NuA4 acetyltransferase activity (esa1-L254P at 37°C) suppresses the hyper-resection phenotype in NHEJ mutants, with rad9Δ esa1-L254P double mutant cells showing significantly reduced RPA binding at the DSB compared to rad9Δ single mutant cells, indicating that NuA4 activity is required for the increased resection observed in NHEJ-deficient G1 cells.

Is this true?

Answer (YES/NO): NO